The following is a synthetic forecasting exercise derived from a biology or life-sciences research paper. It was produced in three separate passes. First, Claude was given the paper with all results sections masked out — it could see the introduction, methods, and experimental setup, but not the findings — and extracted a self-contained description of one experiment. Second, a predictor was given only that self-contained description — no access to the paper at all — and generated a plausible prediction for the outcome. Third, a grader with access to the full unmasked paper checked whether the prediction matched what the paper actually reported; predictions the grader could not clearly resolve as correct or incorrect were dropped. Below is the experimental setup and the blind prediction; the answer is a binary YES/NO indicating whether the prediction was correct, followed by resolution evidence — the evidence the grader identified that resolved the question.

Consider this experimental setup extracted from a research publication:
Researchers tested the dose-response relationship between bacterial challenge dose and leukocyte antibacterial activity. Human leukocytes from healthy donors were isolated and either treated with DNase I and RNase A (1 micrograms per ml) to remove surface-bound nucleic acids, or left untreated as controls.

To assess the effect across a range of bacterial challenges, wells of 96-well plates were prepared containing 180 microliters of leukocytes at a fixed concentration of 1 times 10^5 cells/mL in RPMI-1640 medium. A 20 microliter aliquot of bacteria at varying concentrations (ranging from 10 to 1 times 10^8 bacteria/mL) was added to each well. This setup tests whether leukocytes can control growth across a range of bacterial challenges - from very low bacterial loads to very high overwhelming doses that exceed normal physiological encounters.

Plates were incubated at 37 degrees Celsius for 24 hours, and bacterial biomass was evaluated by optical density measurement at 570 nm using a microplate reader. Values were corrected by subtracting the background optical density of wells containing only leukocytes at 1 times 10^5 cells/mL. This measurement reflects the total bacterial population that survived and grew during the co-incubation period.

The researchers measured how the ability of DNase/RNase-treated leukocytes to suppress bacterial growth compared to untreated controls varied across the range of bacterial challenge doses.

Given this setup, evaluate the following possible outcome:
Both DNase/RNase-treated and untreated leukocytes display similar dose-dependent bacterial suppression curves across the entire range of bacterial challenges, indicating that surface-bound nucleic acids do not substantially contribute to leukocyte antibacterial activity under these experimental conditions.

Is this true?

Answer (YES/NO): NO